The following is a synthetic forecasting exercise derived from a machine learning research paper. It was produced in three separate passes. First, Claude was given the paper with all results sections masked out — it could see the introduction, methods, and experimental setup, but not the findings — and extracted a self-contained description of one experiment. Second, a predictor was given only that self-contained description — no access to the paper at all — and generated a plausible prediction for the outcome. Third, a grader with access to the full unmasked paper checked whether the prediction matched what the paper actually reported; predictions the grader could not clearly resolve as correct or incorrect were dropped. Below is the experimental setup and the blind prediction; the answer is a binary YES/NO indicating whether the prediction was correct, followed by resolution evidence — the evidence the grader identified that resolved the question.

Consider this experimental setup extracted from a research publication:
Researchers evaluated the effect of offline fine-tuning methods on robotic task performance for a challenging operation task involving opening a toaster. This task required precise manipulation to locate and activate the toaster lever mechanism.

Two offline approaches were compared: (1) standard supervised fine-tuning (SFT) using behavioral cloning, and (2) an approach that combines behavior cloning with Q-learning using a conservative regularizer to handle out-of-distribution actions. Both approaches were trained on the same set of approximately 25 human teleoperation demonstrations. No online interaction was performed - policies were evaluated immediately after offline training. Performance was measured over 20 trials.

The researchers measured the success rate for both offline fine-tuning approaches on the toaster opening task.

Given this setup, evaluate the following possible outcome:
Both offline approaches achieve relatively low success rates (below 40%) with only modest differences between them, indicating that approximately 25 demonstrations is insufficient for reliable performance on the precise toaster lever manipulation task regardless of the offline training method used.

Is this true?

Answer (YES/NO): YES